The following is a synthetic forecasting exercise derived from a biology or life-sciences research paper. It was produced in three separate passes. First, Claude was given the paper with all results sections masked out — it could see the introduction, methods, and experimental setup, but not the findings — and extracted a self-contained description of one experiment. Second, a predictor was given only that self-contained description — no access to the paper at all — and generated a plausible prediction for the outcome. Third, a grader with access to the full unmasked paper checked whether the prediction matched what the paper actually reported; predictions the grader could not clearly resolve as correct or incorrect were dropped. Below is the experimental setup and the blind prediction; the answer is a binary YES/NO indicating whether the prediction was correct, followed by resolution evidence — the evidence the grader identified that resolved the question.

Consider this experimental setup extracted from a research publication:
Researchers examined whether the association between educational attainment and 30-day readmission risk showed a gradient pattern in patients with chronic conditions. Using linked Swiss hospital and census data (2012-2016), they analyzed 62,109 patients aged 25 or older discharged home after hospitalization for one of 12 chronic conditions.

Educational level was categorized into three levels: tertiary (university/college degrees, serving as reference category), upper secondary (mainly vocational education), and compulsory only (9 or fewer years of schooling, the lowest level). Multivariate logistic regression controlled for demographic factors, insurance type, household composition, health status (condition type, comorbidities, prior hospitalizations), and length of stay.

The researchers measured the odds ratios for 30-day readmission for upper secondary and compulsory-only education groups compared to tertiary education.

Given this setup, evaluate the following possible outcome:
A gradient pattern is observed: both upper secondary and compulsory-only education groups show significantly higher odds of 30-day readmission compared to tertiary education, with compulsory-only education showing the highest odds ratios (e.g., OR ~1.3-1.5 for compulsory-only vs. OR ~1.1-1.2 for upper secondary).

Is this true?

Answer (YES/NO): YES